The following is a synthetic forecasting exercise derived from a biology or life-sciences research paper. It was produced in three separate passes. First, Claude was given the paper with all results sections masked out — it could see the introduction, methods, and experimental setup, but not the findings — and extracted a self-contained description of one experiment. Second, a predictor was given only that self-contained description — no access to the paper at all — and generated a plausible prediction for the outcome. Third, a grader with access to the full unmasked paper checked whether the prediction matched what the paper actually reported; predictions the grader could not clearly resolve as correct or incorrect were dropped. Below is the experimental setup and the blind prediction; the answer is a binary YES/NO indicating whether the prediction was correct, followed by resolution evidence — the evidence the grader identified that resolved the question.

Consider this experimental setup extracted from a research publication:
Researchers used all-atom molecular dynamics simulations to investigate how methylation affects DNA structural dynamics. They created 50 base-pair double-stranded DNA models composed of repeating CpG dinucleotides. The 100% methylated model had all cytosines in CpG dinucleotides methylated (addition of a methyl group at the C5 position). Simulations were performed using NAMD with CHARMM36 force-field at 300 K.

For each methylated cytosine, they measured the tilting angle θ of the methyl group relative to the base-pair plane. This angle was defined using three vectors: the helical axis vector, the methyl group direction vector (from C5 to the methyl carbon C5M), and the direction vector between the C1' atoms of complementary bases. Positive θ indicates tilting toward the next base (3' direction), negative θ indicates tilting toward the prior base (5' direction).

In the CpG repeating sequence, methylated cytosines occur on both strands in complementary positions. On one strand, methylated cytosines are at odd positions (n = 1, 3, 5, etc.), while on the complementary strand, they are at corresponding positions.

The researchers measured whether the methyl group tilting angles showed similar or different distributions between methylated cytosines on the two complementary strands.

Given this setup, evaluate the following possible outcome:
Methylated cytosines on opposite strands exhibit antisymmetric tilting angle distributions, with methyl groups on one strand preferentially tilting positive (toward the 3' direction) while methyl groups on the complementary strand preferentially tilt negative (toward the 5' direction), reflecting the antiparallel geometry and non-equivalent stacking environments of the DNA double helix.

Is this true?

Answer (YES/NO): NO